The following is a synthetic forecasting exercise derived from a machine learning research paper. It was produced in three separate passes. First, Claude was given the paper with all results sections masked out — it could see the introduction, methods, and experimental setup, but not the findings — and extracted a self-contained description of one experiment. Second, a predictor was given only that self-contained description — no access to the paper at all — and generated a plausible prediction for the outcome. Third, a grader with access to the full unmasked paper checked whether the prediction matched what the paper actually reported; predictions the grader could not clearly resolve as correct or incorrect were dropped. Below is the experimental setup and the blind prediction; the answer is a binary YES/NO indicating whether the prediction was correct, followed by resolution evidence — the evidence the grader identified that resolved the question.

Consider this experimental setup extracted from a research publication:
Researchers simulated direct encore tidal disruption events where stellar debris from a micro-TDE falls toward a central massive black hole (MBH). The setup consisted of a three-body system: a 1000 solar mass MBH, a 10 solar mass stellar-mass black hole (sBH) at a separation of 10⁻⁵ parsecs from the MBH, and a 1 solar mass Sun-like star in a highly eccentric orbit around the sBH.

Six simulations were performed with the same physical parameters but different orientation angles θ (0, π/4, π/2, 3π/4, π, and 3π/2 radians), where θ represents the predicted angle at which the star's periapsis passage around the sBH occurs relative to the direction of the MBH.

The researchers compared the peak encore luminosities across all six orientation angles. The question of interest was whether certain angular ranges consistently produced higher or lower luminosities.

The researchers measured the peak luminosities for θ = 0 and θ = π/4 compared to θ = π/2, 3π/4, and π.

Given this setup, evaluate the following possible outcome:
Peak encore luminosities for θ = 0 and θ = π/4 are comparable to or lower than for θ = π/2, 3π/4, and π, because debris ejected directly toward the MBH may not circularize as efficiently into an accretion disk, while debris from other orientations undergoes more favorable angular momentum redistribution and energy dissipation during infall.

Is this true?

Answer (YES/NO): NO